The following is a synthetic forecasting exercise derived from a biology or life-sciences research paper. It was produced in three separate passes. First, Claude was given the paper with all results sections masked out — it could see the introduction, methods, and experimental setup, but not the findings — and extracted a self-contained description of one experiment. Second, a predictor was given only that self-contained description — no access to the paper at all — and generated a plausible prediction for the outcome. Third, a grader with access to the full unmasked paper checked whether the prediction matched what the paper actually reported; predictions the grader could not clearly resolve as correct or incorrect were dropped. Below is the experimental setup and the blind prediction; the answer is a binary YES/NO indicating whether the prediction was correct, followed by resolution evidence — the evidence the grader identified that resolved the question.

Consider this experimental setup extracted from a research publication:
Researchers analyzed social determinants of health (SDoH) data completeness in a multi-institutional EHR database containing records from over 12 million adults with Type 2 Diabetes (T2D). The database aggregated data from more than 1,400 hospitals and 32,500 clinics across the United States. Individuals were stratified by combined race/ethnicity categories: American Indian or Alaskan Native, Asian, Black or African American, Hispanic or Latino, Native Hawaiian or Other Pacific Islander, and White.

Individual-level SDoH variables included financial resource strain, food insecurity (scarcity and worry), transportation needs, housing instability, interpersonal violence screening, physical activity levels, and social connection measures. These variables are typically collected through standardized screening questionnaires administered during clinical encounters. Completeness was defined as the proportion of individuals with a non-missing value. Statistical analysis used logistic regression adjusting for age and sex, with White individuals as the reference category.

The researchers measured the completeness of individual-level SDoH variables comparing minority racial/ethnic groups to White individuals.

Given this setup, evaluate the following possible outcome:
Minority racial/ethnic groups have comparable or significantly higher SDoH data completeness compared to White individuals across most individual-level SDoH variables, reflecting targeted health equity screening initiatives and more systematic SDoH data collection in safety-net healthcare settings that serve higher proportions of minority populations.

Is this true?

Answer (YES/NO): NO